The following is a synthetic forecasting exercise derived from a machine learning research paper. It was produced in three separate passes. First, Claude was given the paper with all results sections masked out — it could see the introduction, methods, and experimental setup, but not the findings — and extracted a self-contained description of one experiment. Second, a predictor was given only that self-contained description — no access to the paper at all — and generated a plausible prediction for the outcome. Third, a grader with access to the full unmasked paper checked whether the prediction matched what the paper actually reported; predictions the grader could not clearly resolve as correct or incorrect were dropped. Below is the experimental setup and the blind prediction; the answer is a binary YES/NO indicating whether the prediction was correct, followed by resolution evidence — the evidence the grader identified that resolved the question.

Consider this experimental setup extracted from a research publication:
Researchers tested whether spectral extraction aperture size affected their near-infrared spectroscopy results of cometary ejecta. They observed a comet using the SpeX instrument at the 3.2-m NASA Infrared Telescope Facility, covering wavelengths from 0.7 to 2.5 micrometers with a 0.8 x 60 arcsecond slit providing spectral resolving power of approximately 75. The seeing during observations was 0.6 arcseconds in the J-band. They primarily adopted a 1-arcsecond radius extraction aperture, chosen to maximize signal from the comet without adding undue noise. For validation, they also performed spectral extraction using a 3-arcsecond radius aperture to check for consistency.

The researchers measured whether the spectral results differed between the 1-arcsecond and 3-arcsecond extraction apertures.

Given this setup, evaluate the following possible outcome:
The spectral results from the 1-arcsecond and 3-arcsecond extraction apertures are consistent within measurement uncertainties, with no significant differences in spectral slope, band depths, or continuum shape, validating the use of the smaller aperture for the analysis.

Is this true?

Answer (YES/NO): YES